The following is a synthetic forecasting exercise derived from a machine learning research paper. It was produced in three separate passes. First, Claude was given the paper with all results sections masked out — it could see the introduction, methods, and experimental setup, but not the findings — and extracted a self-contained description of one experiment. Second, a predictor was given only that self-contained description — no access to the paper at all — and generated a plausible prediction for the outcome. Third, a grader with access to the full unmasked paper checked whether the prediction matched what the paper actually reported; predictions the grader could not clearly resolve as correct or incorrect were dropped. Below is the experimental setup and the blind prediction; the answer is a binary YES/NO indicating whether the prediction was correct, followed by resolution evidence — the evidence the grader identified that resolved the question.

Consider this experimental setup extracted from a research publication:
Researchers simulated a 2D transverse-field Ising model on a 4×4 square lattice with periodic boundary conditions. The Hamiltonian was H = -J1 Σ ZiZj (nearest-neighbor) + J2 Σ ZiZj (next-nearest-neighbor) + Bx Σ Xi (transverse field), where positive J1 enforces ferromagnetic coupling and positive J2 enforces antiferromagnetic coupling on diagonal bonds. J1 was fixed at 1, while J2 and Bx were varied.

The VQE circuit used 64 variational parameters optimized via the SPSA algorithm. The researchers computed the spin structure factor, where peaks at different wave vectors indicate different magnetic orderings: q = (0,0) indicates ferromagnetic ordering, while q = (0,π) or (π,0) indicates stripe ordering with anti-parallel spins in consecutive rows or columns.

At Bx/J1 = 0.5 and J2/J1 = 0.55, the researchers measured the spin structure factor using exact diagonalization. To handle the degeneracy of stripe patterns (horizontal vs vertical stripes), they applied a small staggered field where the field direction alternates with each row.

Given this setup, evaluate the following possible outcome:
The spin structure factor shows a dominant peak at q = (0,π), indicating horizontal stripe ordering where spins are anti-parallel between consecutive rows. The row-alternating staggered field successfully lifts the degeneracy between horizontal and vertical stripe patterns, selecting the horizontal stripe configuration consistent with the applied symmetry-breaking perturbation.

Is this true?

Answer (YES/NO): YES